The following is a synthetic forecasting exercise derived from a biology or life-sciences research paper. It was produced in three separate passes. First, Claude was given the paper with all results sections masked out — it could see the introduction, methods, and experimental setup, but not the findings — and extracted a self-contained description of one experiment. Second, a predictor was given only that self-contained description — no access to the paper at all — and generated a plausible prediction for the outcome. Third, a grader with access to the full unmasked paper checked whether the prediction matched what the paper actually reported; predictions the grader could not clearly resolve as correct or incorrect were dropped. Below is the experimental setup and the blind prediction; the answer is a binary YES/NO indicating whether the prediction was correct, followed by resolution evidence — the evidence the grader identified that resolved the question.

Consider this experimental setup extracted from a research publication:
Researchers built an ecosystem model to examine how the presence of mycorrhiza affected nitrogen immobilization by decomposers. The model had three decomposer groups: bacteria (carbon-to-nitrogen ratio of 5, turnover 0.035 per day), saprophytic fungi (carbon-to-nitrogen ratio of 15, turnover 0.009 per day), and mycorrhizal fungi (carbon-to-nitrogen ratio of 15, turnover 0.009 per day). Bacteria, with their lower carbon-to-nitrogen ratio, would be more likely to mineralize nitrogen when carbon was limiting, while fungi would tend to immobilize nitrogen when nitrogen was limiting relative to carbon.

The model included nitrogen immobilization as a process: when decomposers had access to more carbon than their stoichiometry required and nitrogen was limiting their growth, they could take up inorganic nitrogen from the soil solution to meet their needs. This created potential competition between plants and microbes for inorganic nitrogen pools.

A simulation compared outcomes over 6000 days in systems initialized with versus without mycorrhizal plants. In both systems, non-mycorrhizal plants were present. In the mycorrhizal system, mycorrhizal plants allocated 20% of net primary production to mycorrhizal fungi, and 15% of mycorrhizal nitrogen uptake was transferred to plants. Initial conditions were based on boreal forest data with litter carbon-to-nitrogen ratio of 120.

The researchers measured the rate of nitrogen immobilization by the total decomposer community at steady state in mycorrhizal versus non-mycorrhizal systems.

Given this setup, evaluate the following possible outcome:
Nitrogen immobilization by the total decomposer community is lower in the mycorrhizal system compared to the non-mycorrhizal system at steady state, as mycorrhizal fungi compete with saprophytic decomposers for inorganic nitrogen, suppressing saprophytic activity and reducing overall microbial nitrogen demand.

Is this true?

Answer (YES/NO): NO